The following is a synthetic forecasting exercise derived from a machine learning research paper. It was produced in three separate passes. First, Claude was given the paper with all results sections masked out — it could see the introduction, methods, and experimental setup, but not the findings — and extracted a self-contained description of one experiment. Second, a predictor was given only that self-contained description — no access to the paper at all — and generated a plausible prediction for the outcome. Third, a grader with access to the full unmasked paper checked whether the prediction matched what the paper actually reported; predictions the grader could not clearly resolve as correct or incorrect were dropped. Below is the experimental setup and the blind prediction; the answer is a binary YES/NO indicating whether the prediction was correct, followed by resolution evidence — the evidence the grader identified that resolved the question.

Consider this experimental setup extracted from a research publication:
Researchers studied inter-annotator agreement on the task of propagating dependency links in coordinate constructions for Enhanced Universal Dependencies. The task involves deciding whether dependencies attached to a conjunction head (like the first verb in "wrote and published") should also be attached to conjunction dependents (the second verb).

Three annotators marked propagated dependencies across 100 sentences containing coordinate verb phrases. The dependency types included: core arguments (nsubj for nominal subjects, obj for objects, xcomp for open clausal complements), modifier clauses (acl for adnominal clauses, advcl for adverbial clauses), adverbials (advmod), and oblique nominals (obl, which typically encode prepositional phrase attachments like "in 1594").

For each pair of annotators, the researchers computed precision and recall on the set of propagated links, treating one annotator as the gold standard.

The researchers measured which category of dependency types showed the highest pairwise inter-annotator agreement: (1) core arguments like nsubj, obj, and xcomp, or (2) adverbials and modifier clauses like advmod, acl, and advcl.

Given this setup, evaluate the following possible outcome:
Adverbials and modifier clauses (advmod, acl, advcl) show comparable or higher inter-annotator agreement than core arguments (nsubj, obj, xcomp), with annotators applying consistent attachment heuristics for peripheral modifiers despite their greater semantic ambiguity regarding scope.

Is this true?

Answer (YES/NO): NO